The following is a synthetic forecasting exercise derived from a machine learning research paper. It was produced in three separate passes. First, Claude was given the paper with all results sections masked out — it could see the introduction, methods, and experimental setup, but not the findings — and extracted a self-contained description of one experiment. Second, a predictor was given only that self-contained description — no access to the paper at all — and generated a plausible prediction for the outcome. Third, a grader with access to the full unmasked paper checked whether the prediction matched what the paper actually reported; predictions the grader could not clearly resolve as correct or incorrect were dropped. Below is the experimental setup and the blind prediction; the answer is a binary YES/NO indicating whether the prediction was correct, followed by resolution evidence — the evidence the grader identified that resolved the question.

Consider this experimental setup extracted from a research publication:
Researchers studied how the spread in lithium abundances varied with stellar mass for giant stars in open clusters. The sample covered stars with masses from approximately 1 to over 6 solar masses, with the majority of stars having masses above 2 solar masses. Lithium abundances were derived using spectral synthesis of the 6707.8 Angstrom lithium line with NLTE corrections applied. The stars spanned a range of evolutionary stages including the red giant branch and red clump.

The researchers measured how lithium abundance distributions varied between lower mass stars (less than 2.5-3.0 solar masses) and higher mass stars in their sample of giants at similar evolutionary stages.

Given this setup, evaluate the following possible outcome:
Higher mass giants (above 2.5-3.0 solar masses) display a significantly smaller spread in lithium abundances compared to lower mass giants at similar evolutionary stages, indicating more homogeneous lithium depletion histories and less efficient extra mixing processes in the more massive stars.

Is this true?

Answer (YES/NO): NO